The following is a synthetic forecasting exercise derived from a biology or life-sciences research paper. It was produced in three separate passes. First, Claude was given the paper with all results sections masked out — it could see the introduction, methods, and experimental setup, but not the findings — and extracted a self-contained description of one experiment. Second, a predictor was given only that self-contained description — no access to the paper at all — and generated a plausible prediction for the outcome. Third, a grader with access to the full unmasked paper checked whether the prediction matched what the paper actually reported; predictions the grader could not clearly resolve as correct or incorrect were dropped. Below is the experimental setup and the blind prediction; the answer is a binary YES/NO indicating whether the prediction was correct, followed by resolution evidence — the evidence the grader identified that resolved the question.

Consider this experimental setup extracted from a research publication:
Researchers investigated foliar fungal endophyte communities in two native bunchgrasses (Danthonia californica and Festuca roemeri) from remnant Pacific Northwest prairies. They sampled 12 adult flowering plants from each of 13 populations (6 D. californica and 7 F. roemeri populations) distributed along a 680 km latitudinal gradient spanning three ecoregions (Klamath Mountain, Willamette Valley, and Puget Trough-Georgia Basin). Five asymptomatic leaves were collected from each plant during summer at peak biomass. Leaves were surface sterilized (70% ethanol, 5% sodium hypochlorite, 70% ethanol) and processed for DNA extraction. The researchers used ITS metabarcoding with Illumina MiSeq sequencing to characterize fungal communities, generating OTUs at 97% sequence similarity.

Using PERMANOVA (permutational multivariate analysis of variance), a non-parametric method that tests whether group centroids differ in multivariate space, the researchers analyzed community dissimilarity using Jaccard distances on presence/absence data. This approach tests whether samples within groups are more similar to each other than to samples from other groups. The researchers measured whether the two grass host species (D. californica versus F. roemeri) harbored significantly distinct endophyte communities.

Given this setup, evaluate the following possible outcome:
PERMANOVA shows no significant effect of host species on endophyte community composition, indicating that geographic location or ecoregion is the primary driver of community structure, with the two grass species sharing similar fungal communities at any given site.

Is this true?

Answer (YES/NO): NO